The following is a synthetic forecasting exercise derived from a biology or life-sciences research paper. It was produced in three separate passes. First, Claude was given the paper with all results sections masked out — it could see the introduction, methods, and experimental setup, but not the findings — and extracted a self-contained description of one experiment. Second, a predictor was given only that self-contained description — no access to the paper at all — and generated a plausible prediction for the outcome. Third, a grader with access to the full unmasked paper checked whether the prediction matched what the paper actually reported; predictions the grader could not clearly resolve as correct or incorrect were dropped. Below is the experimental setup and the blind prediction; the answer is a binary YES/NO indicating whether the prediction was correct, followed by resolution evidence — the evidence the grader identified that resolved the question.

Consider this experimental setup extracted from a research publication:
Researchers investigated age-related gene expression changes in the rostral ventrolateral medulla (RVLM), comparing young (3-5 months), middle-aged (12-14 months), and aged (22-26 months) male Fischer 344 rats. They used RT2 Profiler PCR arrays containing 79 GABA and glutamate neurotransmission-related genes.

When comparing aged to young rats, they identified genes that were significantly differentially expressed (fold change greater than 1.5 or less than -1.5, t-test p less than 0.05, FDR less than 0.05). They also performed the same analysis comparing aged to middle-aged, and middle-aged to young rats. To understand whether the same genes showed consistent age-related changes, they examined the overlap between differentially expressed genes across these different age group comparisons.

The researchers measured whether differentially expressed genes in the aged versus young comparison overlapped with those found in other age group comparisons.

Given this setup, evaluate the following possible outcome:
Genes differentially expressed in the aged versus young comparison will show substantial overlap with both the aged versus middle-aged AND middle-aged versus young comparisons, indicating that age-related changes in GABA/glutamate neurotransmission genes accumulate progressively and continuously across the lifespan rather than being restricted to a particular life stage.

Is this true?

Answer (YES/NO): NO